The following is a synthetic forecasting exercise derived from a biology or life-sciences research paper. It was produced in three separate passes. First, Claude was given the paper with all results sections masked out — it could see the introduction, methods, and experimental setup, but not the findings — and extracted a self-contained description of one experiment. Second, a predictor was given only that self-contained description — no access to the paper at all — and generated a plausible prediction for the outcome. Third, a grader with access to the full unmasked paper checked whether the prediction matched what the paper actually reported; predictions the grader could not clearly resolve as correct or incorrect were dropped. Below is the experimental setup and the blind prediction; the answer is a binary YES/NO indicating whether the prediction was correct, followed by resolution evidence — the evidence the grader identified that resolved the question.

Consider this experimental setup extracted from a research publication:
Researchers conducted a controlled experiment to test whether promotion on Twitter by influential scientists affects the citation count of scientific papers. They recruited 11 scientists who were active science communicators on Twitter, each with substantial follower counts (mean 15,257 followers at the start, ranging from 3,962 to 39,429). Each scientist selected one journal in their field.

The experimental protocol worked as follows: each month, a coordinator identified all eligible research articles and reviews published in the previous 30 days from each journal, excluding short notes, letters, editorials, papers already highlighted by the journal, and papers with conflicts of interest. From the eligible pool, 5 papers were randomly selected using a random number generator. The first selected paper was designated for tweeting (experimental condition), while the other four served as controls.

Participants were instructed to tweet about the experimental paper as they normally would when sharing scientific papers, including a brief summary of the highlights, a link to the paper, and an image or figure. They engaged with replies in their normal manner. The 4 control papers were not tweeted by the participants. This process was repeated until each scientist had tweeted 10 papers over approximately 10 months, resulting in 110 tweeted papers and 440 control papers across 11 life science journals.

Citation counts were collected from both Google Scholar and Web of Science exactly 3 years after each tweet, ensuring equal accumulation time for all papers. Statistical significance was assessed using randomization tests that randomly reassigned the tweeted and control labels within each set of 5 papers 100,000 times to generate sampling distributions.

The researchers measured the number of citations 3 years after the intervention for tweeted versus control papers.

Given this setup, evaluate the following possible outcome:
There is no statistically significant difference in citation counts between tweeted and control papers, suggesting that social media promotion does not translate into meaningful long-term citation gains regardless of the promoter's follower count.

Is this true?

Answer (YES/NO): YES